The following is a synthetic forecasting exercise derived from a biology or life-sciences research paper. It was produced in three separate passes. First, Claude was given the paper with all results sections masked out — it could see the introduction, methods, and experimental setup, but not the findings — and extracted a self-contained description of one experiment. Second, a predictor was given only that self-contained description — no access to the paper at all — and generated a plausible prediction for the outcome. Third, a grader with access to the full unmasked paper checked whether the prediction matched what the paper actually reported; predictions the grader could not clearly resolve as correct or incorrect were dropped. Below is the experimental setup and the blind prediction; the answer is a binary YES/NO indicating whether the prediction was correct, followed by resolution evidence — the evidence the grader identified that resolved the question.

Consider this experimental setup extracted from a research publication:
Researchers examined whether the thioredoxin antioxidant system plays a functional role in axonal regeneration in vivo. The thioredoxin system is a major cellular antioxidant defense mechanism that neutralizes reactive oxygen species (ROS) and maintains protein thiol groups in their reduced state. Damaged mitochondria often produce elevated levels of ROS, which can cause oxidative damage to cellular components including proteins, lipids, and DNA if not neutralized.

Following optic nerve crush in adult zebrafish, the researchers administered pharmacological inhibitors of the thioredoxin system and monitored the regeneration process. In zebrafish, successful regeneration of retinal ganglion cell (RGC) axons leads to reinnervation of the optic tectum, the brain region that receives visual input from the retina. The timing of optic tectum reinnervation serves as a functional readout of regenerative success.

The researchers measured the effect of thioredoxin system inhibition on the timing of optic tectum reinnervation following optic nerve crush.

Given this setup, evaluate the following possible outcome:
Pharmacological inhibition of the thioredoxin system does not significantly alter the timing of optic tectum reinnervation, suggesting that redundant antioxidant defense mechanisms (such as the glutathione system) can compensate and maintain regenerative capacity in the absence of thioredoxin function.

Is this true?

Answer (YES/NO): NO